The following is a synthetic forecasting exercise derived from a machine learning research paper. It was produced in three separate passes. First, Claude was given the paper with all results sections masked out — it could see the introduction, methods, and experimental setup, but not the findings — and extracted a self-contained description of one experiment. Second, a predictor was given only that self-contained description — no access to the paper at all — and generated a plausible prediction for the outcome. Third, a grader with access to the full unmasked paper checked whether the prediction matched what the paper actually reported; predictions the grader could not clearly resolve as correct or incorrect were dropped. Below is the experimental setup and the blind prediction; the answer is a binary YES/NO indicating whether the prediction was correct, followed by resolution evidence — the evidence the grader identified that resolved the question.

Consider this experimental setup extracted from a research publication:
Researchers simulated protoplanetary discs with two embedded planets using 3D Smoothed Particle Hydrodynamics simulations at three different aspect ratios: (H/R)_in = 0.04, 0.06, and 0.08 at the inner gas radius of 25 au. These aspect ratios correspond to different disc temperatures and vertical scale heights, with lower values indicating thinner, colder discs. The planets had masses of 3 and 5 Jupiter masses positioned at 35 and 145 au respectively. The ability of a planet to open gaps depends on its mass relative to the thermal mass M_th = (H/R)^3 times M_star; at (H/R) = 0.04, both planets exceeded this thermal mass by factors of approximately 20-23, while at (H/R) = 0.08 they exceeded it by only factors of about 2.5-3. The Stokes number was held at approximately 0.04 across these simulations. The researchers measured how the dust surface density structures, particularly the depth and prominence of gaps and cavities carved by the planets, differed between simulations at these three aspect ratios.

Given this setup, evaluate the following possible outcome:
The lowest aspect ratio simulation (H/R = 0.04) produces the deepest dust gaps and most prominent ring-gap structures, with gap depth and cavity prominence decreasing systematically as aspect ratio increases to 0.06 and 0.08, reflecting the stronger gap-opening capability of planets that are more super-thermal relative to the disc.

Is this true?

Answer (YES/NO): YES